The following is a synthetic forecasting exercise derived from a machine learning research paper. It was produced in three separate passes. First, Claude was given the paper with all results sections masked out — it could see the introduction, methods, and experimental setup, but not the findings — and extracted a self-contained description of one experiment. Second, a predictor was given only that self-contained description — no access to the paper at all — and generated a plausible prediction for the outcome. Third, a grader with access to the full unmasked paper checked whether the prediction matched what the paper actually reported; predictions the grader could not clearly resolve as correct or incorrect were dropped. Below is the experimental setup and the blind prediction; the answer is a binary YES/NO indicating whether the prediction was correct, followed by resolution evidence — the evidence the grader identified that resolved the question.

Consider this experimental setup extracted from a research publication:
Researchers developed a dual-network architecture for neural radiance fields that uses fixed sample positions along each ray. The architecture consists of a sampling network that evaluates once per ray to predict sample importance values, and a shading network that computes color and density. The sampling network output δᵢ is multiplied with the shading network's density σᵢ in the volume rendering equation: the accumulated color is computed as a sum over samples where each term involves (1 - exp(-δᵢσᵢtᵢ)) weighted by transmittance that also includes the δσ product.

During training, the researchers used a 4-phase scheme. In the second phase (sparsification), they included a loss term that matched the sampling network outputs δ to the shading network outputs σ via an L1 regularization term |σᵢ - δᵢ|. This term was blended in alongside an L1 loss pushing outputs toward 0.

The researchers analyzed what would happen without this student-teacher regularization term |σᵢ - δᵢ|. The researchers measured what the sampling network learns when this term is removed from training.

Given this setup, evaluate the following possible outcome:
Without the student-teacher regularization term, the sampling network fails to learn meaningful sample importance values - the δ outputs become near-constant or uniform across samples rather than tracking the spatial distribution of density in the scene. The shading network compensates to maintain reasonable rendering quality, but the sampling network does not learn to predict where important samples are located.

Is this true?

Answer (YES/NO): NO